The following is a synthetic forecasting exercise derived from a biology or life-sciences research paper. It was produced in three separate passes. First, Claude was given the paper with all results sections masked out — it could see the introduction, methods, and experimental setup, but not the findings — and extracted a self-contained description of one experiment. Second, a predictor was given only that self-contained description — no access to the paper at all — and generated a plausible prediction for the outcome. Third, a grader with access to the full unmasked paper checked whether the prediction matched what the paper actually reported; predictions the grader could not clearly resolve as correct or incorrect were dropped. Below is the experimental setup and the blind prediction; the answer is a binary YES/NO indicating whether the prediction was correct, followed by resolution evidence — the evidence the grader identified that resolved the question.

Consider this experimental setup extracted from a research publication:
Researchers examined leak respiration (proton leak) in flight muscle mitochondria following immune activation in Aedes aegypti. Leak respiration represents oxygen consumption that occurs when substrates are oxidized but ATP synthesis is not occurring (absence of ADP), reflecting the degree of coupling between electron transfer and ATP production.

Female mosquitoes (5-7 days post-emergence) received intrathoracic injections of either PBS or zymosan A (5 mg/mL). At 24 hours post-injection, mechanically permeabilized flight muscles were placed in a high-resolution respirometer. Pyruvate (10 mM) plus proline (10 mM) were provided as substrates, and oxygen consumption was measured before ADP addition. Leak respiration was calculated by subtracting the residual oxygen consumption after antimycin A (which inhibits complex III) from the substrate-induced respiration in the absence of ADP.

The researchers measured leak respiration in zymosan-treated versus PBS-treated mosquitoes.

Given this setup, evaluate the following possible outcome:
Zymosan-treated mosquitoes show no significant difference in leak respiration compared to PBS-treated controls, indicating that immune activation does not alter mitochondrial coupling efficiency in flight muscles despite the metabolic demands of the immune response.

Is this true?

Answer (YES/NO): YES